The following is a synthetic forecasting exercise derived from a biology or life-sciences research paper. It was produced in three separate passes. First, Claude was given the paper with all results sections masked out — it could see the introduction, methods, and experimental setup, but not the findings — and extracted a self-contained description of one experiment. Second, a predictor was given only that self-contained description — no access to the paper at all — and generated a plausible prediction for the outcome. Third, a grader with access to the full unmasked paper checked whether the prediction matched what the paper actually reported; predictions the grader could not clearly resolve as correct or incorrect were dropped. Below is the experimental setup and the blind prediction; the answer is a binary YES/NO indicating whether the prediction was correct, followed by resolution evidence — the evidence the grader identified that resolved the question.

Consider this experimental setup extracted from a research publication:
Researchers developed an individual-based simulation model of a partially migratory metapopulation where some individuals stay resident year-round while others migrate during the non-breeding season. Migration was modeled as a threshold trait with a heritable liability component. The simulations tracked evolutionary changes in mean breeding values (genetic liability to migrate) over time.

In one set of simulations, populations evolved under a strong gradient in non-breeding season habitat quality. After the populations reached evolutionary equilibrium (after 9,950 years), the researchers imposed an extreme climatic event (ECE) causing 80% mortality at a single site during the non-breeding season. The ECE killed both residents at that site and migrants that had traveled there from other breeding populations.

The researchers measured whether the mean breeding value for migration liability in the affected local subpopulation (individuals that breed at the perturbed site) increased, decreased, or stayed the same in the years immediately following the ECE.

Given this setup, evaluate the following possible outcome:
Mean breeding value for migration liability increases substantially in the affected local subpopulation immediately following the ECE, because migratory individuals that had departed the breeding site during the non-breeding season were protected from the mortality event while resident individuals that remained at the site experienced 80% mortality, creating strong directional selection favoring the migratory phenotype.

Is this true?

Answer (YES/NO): YES